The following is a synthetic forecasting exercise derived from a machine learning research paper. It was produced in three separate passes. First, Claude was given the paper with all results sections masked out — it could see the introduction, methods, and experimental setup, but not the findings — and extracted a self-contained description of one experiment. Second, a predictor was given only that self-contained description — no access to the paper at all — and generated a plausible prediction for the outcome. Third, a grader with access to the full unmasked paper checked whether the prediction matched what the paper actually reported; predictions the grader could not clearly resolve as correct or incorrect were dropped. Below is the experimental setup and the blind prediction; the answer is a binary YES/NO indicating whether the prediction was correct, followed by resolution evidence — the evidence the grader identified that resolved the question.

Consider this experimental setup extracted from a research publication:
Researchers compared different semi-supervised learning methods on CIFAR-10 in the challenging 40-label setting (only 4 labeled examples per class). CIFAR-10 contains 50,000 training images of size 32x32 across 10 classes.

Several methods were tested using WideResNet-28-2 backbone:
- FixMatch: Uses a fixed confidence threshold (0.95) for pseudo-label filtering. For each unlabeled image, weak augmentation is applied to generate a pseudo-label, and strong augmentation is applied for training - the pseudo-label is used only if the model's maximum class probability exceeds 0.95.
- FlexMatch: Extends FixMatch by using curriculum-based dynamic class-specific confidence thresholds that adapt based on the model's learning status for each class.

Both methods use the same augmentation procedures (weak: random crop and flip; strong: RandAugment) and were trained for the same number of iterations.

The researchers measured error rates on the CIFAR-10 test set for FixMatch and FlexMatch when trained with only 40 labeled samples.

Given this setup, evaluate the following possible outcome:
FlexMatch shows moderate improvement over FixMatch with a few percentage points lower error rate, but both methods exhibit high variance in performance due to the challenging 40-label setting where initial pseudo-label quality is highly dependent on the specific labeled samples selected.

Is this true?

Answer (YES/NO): NO